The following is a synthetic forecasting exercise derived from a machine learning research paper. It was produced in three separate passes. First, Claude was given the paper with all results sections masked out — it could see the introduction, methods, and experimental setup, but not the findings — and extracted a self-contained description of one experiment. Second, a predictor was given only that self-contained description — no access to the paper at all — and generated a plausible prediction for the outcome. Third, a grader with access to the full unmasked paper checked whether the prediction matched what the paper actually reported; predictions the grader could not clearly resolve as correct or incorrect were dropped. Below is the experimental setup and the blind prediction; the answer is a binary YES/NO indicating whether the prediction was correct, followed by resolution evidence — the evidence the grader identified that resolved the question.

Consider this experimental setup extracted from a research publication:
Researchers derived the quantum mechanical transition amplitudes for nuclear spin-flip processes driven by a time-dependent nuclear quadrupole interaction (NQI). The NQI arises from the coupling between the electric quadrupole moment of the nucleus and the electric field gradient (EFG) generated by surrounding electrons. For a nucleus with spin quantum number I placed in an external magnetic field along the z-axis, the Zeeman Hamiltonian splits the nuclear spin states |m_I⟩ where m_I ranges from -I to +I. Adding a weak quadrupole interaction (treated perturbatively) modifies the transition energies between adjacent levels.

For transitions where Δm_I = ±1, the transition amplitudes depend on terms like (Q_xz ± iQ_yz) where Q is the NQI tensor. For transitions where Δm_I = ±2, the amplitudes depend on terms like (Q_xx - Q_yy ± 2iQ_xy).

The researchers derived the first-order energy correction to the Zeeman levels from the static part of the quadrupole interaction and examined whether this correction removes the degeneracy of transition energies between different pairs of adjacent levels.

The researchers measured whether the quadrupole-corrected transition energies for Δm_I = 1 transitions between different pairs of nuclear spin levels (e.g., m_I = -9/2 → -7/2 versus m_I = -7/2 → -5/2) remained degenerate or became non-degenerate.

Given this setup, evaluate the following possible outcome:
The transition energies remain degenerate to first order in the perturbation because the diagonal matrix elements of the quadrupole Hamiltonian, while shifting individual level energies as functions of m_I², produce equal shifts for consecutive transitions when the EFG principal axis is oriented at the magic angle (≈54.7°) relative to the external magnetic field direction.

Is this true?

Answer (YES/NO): NO